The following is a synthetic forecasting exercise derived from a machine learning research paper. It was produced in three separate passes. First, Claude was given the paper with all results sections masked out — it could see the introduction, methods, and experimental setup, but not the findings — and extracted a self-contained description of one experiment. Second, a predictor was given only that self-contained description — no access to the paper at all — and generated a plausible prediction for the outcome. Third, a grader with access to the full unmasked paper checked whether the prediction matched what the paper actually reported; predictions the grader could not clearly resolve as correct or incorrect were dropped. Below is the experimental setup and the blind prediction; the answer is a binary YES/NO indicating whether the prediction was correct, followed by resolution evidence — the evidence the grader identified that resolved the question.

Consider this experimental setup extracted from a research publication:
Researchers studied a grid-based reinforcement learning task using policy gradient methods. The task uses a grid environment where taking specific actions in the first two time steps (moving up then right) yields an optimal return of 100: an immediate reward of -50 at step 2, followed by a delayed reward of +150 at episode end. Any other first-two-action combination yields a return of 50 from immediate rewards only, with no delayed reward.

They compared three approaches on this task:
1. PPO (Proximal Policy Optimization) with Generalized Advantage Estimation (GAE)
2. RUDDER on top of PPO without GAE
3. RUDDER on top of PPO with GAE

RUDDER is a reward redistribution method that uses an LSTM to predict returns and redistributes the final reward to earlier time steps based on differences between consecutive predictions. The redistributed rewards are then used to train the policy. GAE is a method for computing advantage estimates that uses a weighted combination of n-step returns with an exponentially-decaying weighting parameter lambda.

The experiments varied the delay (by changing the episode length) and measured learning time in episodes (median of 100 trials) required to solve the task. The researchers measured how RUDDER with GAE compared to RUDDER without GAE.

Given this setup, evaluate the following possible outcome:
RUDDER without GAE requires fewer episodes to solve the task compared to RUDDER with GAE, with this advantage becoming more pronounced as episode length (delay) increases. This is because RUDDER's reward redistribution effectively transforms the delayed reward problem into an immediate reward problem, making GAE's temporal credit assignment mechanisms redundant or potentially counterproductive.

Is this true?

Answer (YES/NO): NO